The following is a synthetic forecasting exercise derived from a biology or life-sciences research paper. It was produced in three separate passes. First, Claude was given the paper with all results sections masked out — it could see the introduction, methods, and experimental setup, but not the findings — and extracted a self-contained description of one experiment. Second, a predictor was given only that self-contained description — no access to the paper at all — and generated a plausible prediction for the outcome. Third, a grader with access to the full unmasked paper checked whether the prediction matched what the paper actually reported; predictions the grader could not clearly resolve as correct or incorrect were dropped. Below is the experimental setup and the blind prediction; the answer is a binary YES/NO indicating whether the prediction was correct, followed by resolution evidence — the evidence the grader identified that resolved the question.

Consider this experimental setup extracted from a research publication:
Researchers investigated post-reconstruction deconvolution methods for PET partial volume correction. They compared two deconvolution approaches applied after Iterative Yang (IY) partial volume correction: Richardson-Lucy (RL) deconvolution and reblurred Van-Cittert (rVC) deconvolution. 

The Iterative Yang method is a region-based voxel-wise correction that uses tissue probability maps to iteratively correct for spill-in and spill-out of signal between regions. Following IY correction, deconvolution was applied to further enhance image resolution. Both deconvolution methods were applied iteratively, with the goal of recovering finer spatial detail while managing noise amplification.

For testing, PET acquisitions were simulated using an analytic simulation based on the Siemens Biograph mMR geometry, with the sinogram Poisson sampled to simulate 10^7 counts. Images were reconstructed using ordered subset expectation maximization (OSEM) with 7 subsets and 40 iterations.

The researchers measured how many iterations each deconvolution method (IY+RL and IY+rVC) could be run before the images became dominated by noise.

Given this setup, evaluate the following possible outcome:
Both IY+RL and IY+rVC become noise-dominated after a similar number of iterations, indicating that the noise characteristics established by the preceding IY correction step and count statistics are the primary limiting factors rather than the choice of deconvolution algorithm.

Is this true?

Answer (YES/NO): NO